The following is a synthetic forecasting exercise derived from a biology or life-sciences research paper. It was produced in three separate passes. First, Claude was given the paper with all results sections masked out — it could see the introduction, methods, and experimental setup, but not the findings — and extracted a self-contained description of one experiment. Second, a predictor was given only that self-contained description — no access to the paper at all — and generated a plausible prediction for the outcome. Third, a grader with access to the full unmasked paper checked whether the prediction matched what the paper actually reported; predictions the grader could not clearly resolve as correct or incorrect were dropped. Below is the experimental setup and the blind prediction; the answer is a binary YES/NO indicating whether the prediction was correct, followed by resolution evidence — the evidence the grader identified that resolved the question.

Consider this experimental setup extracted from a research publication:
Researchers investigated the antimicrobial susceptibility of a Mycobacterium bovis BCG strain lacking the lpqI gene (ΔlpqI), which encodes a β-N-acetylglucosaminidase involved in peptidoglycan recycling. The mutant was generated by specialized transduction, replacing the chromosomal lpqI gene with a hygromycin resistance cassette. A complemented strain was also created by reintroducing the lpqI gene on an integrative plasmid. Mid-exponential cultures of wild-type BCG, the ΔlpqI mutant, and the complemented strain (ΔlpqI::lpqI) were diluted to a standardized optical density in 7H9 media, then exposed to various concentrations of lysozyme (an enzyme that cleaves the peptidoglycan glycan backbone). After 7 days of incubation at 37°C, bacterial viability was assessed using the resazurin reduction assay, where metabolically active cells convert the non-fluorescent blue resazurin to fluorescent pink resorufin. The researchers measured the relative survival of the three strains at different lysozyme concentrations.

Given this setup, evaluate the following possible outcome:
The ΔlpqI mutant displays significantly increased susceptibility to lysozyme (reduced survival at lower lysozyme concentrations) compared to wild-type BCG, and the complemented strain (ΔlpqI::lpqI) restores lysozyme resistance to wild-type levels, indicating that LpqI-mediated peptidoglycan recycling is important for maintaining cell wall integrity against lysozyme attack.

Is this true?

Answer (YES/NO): NO